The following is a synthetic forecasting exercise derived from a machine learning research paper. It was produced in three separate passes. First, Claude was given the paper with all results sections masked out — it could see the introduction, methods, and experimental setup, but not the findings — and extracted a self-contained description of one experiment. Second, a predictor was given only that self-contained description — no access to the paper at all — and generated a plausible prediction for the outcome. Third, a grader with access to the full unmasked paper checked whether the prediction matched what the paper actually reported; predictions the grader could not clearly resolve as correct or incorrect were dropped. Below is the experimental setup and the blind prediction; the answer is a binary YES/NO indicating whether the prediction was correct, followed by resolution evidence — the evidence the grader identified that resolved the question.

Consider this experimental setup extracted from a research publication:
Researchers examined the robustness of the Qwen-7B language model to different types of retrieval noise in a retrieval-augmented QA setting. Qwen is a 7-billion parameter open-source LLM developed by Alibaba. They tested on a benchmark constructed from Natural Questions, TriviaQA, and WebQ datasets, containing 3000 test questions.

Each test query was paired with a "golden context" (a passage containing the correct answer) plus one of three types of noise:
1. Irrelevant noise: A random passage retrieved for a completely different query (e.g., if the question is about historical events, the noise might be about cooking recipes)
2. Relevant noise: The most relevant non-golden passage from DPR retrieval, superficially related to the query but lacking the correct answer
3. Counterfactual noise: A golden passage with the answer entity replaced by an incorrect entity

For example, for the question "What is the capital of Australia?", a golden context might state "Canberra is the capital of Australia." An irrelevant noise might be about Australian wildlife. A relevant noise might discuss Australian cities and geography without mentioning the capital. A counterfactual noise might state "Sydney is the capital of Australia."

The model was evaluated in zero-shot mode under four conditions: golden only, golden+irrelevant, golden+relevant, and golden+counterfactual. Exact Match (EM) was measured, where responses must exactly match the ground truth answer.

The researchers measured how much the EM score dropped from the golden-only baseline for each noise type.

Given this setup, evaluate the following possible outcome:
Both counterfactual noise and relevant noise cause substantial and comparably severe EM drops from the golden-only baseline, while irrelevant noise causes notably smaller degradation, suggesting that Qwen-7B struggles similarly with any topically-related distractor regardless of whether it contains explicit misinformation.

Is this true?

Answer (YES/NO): NO